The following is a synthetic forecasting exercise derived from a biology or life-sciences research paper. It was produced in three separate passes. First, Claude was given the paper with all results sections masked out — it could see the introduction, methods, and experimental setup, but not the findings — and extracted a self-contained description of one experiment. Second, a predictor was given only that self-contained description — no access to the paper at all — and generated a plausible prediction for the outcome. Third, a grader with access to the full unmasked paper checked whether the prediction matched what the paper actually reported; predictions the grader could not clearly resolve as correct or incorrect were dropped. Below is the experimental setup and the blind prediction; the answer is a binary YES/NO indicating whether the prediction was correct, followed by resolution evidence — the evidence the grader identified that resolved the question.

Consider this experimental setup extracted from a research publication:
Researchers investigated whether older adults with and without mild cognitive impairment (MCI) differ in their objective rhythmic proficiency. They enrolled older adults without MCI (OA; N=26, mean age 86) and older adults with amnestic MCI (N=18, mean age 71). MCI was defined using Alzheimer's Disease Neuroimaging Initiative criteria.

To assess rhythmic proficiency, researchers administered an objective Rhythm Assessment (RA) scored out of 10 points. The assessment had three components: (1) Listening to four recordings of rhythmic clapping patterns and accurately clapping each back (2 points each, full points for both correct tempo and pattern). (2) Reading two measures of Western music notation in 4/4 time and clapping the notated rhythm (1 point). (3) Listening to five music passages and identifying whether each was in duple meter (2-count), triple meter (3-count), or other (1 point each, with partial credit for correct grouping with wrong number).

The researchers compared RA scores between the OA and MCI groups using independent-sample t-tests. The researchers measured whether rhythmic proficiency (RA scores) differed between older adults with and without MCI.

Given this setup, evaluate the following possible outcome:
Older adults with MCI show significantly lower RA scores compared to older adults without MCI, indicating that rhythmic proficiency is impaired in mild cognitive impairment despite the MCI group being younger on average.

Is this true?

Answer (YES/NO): YES